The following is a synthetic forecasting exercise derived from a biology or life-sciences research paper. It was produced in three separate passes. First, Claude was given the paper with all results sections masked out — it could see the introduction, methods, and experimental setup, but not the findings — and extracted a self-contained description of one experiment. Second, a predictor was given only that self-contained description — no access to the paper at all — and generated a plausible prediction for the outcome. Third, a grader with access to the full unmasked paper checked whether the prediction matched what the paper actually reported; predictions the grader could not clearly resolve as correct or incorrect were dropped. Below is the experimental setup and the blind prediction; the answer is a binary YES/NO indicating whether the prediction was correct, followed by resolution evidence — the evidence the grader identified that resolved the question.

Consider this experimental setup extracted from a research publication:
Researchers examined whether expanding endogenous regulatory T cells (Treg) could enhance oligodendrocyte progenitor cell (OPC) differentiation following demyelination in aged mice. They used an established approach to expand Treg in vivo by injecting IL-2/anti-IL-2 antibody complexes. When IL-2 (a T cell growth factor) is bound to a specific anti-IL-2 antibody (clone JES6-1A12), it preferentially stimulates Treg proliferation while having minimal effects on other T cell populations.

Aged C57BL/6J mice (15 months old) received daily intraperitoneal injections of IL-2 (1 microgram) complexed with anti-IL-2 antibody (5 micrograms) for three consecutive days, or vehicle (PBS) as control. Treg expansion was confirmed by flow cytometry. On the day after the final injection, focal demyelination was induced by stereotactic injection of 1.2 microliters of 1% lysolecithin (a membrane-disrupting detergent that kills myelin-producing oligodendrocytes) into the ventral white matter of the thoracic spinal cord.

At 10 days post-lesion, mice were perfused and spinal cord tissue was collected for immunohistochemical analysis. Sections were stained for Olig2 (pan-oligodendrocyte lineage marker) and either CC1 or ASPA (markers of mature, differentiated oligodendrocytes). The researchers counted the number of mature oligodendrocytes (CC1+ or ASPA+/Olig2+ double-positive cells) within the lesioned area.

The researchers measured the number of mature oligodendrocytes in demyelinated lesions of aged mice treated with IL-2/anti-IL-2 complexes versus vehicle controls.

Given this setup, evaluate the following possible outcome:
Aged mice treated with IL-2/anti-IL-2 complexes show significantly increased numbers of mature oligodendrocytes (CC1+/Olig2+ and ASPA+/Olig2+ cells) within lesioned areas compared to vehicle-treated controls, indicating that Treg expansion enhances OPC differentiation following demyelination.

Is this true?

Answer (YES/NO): NO